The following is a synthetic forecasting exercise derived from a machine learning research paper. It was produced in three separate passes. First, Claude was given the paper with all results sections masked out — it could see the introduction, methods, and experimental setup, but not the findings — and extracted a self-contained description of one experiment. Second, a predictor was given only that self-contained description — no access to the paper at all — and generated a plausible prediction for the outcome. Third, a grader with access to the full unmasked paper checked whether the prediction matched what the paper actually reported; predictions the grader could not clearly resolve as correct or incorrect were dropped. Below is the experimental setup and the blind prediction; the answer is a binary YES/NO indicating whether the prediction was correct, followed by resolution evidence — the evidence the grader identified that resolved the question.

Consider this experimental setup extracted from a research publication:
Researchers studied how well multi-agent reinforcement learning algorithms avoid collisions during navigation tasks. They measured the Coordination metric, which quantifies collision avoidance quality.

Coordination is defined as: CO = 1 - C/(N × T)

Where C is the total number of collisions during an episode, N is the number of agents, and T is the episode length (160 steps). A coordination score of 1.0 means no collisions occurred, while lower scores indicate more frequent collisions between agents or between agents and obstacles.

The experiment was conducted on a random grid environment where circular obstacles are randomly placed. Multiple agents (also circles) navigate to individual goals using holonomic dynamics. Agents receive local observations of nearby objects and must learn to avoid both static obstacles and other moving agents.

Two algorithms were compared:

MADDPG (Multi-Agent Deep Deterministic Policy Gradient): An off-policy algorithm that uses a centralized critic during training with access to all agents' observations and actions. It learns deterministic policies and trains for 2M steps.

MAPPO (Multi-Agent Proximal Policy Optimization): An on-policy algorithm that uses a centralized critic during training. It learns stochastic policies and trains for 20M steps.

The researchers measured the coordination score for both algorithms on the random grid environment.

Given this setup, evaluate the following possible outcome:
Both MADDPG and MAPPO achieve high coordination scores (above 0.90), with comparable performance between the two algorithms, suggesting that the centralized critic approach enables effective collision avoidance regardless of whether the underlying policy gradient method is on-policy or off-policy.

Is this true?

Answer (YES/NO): NO